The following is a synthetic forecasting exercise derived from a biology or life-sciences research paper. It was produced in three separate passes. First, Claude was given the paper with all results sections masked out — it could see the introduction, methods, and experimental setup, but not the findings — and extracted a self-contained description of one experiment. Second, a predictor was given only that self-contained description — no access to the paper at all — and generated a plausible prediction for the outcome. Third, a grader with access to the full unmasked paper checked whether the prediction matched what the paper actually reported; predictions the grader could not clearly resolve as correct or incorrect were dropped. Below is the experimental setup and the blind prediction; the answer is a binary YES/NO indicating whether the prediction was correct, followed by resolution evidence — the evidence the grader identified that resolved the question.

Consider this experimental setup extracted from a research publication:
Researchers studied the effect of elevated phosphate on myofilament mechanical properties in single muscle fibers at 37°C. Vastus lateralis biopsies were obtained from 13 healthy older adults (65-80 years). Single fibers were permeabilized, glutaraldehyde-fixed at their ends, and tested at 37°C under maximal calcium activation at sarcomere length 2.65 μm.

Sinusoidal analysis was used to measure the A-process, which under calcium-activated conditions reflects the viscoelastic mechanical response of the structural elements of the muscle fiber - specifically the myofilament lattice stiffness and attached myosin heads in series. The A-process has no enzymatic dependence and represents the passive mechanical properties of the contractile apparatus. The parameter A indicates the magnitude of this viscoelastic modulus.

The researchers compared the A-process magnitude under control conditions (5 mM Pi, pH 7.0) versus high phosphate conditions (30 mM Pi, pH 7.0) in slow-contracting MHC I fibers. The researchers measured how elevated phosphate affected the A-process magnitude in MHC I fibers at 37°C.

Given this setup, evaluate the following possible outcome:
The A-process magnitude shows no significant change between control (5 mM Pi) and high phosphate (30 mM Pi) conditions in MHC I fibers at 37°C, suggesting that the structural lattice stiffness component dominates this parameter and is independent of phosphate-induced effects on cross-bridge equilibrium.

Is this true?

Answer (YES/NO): NO